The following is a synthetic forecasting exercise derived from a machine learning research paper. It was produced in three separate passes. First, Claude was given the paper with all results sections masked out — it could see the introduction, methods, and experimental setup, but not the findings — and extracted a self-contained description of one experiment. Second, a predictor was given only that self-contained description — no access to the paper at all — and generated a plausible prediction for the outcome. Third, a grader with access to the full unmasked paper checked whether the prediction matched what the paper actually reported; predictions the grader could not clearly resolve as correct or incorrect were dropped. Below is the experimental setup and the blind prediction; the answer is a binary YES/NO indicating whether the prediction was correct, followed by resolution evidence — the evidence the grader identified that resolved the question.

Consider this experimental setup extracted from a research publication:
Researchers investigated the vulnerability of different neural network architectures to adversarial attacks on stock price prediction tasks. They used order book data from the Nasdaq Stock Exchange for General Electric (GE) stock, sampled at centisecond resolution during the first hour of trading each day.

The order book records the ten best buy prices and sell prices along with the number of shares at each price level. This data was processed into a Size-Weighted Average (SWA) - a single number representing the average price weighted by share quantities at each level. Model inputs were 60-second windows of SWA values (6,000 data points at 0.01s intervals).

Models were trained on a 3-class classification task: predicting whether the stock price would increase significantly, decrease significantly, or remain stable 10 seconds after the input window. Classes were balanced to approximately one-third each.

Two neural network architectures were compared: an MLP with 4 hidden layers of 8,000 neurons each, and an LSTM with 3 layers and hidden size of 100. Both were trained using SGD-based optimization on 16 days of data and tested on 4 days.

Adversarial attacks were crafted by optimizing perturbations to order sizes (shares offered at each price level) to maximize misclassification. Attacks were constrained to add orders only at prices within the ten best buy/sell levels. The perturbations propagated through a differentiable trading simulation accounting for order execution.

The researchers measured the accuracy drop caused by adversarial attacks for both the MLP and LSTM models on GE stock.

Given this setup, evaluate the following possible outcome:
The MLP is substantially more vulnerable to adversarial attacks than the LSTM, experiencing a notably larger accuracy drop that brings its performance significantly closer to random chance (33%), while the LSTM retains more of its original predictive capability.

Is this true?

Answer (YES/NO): NO